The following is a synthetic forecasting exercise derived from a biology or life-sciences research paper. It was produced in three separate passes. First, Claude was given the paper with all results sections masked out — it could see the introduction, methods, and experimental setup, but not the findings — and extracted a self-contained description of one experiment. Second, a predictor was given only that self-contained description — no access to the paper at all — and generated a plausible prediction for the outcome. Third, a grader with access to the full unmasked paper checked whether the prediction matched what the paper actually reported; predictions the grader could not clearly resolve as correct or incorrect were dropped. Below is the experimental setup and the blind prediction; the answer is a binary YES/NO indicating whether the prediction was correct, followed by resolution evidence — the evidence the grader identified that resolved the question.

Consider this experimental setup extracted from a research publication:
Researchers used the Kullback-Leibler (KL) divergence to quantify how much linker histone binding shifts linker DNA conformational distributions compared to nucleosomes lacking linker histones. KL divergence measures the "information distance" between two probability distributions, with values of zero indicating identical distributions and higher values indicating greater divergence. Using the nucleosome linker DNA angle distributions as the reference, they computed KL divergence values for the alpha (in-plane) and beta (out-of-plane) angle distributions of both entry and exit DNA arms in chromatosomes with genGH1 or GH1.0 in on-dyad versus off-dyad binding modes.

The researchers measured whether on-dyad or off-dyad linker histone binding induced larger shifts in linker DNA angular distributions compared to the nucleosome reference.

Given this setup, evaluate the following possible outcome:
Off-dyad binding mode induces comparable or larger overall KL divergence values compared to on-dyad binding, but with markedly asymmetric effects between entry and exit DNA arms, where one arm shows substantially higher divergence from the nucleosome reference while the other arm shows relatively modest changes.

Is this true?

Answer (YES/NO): YES